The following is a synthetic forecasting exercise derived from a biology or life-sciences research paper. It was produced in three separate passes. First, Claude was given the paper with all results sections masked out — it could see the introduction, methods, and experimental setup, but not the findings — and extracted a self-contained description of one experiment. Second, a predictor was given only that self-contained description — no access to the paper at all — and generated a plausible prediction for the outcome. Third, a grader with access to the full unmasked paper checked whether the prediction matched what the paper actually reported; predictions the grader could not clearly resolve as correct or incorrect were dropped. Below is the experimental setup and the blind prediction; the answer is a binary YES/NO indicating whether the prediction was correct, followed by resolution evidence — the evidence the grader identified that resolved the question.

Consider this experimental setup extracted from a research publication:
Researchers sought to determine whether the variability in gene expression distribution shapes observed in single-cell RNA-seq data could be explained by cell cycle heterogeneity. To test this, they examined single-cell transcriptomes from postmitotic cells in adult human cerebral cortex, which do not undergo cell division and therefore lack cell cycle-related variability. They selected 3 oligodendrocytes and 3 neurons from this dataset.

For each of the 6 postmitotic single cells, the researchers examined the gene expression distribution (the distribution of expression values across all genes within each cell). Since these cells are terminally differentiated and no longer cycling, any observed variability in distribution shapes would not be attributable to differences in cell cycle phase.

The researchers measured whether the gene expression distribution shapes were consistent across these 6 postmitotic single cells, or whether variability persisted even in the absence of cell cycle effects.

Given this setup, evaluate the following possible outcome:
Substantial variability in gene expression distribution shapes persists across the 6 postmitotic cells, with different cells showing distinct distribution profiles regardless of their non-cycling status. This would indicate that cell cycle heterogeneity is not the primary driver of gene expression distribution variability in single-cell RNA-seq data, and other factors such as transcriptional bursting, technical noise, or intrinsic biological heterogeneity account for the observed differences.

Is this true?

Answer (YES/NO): YES